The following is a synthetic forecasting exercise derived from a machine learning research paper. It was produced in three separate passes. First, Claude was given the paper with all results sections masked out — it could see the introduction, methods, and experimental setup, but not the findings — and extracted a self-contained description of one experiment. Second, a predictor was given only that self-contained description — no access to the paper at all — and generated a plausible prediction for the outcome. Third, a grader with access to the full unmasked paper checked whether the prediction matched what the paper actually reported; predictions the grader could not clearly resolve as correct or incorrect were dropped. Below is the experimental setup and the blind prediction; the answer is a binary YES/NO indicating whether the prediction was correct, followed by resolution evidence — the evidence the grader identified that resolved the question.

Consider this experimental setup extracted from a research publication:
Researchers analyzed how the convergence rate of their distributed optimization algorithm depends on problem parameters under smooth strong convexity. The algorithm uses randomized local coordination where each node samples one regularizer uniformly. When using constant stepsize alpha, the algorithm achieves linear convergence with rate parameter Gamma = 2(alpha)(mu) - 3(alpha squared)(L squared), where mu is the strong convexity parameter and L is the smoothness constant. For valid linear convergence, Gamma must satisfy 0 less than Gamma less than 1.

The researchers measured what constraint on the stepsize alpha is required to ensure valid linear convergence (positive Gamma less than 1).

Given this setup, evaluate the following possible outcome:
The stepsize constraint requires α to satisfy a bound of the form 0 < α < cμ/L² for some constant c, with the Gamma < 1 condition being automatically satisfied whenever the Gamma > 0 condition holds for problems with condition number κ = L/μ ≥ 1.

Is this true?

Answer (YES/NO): YES